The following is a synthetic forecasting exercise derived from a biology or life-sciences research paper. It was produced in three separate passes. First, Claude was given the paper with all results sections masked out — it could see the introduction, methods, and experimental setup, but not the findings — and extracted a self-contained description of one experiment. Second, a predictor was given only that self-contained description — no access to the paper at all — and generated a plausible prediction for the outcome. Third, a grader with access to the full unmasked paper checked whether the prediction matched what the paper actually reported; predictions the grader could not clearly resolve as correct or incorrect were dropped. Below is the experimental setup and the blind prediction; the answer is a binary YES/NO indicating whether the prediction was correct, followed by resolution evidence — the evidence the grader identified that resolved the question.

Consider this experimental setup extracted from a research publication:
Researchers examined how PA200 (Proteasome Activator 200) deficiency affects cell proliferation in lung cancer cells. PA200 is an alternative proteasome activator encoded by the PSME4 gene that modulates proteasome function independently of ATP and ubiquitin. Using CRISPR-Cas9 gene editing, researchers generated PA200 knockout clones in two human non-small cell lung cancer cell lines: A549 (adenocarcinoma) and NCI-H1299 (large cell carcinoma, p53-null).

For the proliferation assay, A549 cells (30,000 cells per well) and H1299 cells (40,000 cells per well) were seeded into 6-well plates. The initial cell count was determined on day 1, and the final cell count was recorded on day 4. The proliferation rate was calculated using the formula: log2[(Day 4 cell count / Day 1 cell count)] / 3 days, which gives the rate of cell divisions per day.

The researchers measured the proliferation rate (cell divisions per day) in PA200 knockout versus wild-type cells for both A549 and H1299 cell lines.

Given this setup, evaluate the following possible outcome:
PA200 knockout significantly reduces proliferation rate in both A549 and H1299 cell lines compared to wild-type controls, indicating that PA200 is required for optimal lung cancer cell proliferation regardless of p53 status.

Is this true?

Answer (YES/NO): NO